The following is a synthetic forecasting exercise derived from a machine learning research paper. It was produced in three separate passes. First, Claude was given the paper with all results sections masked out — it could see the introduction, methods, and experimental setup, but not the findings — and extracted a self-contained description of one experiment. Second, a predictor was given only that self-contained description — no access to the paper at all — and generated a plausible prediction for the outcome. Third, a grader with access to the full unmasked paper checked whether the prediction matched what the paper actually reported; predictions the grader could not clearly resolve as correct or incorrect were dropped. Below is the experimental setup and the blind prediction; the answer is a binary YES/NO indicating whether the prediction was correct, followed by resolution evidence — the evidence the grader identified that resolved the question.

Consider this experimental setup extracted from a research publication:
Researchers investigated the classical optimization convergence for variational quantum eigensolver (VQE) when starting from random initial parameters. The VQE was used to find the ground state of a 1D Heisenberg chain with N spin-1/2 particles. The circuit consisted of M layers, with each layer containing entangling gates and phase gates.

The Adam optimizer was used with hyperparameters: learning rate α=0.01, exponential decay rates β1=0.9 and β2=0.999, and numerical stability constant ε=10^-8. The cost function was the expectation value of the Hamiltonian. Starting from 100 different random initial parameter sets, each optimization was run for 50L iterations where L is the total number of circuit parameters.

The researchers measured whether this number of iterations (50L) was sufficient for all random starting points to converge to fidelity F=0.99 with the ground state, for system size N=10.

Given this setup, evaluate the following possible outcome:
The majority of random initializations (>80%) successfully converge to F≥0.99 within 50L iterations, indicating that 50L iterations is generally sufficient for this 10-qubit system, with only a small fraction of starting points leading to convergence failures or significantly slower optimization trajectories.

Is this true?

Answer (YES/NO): YES